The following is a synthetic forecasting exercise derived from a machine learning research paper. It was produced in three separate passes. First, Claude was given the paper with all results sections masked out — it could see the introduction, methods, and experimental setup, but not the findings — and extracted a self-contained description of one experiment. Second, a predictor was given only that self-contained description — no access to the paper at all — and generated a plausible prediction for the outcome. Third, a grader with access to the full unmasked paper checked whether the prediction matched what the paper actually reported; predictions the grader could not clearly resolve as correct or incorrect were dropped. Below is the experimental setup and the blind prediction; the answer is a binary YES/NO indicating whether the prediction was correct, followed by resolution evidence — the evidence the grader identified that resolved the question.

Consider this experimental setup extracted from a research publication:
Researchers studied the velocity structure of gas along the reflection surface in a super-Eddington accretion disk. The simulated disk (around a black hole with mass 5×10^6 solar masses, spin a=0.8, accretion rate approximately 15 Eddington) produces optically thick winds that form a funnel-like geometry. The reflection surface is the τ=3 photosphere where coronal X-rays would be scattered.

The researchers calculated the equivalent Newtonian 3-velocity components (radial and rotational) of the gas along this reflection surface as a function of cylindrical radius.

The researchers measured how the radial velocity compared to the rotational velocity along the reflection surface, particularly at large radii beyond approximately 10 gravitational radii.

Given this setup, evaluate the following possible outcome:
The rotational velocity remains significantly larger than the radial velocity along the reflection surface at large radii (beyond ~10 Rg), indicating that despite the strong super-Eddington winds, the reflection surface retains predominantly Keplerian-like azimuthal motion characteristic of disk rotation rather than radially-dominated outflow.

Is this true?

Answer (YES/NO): NO